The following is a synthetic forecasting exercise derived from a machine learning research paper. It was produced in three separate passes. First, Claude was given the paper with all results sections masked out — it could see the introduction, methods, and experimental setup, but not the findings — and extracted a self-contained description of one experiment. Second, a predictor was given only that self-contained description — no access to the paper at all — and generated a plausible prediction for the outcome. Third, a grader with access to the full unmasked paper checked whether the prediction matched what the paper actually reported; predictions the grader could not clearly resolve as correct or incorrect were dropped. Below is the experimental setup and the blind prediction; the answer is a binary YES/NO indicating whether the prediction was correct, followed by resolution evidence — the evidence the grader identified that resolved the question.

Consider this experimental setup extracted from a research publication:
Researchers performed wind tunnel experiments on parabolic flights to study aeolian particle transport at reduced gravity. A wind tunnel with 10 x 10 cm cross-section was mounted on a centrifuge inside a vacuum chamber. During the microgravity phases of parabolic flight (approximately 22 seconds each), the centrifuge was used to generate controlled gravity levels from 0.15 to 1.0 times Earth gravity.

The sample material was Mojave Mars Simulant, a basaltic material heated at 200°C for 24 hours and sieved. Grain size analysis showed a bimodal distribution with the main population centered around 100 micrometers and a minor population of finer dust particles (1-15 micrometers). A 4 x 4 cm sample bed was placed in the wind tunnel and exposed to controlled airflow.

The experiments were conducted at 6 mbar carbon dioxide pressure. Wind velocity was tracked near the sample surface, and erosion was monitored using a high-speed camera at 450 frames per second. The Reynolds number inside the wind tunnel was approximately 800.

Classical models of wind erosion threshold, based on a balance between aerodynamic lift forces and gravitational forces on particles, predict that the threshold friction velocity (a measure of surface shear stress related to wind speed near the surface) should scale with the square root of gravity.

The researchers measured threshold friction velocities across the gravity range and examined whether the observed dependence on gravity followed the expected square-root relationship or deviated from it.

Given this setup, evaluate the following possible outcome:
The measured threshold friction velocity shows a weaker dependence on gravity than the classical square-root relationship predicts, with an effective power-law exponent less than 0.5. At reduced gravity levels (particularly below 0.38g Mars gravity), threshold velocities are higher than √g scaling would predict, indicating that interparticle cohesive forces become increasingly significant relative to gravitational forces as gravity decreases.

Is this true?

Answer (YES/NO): YES